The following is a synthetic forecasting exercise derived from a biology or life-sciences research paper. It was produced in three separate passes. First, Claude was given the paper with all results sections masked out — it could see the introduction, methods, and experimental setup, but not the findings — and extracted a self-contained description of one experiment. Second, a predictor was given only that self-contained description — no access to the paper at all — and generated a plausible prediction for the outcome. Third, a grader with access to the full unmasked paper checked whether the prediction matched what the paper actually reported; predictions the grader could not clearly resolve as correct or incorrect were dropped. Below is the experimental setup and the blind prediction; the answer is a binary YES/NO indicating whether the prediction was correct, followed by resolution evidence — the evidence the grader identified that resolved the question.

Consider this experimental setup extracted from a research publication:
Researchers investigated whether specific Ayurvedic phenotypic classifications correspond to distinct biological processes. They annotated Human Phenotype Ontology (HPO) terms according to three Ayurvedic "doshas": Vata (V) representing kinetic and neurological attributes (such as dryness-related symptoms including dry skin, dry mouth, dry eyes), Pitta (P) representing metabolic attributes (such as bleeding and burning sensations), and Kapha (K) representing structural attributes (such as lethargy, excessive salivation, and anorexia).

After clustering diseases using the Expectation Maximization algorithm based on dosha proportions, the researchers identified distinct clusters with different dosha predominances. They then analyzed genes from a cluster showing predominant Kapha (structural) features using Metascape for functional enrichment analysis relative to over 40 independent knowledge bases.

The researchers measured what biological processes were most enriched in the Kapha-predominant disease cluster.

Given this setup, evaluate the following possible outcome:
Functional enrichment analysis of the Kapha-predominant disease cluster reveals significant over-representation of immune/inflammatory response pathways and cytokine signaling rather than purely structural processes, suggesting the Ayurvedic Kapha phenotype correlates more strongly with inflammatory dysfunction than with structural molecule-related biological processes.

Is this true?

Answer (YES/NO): NO